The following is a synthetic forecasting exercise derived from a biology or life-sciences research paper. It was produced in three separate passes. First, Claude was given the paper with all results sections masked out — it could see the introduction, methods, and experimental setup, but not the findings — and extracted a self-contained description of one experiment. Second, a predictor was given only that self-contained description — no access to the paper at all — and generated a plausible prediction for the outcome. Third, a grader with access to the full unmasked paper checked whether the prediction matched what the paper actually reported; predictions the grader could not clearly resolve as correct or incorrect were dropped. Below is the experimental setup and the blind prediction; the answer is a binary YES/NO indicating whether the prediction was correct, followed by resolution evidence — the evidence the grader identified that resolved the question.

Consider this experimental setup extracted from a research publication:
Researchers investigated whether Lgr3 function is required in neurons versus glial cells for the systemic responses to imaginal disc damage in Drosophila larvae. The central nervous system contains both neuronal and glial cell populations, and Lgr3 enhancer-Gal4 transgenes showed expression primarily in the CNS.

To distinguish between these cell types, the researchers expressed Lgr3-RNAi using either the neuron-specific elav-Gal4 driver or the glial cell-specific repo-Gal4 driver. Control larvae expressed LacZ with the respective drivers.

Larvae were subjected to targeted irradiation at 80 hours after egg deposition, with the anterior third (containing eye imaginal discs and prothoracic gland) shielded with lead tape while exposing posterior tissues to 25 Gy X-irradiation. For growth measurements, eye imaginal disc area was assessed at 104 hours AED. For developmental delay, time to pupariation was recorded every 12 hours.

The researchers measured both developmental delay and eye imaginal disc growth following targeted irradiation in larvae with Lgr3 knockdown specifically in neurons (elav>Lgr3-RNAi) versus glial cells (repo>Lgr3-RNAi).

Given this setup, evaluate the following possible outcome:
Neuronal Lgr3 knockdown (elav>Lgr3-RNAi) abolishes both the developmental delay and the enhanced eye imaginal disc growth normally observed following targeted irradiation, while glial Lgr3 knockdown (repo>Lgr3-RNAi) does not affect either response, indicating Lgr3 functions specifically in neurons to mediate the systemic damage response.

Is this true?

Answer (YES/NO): NO